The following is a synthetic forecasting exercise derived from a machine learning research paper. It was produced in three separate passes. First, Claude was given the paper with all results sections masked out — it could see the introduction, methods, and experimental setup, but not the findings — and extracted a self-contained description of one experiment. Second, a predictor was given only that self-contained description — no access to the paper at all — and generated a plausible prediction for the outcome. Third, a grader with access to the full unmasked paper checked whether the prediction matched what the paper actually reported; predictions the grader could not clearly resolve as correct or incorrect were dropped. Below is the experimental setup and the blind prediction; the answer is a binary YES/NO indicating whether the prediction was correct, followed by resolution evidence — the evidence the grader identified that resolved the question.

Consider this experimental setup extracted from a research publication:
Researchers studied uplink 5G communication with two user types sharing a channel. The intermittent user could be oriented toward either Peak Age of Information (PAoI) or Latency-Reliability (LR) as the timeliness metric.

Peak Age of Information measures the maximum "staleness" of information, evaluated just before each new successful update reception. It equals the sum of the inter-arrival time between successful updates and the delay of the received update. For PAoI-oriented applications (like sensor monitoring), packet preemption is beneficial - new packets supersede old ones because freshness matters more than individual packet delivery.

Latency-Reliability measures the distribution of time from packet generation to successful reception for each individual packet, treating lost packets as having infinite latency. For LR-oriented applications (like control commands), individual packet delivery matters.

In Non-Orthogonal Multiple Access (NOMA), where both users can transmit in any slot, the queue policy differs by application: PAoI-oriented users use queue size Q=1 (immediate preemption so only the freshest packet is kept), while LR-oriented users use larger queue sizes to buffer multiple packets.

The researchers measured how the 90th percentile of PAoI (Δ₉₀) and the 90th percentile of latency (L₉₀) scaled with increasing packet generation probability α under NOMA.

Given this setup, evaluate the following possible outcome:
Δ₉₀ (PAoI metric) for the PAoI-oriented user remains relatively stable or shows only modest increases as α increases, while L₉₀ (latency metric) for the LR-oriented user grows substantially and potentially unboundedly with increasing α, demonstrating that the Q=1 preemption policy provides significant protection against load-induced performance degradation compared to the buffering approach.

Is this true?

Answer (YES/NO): NO